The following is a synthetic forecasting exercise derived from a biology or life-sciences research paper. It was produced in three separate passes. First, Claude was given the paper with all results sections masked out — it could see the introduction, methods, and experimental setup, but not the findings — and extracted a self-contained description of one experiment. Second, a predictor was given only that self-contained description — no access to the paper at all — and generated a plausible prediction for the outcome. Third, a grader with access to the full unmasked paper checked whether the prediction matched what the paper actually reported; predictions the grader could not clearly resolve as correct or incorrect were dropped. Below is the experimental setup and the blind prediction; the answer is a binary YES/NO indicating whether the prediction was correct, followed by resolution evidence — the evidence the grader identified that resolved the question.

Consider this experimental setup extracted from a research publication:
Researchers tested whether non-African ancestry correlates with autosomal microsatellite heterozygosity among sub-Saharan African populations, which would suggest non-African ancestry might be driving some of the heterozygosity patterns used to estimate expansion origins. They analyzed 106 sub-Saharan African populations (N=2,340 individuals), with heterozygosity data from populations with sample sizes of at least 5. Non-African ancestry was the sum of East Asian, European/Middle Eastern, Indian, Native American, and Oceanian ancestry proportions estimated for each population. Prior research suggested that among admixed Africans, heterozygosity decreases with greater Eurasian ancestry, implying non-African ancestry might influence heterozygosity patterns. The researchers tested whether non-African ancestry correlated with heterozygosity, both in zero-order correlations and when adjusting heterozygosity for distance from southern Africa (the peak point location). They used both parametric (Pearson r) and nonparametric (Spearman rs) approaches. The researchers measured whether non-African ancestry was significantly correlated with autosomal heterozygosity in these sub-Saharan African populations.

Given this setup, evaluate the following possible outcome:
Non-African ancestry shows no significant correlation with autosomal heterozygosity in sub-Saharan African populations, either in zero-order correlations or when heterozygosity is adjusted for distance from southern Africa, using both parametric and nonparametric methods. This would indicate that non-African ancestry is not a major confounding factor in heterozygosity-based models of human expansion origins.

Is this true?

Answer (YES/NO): YES